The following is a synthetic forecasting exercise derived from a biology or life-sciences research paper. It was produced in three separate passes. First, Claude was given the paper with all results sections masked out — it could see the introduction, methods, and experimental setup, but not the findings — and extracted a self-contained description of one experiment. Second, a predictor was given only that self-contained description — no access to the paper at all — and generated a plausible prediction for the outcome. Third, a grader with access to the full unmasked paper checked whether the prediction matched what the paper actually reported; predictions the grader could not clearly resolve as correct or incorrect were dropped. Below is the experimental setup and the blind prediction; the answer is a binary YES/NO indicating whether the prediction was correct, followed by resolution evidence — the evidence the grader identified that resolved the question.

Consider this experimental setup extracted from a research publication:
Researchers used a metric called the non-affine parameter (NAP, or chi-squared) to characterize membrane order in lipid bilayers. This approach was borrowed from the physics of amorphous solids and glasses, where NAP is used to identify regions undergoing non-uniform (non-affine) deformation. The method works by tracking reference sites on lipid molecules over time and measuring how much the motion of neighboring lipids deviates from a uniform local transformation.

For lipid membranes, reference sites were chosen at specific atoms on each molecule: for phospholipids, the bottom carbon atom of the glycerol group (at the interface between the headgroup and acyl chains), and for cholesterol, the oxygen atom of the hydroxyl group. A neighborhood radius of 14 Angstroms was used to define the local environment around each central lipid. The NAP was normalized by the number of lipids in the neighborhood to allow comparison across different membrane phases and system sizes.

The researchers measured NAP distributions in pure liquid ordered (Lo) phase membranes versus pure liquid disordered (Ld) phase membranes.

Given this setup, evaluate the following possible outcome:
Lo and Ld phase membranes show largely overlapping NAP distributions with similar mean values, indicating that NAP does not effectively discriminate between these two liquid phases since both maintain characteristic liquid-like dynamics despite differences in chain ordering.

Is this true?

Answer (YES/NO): NO